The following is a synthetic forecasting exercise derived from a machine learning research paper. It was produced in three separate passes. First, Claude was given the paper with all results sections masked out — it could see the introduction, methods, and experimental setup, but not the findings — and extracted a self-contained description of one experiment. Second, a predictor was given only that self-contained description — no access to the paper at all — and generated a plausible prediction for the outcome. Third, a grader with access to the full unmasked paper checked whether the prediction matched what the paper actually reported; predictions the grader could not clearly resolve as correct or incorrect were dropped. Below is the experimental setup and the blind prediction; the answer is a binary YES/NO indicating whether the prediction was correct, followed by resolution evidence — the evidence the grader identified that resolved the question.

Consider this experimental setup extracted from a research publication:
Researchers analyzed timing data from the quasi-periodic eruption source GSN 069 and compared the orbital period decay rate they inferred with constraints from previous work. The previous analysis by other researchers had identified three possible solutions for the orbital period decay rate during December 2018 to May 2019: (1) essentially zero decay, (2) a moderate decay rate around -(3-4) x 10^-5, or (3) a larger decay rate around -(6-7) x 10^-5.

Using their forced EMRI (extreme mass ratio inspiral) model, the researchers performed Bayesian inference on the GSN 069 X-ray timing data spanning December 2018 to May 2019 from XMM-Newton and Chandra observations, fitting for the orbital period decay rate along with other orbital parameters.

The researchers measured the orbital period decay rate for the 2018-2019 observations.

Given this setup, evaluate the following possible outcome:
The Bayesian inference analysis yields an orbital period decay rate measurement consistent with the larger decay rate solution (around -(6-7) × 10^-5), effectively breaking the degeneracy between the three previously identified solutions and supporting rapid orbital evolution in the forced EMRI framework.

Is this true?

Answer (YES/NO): YES